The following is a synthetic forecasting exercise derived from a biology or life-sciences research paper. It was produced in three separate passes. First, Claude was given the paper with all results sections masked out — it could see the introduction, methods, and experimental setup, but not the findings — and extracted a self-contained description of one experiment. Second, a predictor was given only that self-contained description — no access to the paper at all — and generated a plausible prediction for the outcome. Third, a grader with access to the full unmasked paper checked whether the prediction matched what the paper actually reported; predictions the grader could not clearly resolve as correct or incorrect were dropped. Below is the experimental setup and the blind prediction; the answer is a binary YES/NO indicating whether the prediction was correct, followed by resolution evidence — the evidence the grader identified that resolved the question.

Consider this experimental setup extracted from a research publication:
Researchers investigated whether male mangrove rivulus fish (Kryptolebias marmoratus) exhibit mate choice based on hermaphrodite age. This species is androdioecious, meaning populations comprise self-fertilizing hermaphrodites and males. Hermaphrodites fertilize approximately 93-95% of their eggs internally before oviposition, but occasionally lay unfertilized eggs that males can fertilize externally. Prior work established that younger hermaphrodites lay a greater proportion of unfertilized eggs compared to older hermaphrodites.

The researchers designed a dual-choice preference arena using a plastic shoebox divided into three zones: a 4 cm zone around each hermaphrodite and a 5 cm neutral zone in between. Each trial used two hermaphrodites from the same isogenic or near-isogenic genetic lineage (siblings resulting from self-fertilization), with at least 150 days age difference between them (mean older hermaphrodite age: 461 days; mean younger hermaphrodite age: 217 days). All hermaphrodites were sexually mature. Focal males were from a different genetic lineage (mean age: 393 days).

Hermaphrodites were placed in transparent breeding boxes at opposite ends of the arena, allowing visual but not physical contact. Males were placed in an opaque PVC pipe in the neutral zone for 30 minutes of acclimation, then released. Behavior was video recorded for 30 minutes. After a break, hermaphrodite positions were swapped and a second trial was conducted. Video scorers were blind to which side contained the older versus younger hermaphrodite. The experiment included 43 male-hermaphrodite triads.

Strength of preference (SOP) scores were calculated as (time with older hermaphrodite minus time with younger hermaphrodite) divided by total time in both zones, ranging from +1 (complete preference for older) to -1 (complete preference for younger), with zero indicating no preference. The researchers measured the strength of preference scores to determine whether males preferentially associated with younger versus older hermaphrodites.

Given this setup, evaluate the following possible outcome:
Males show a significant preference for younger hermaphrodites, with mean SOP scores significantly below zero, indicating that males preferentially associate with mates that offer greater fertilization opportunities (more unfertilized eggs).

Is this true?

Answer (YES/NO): NO